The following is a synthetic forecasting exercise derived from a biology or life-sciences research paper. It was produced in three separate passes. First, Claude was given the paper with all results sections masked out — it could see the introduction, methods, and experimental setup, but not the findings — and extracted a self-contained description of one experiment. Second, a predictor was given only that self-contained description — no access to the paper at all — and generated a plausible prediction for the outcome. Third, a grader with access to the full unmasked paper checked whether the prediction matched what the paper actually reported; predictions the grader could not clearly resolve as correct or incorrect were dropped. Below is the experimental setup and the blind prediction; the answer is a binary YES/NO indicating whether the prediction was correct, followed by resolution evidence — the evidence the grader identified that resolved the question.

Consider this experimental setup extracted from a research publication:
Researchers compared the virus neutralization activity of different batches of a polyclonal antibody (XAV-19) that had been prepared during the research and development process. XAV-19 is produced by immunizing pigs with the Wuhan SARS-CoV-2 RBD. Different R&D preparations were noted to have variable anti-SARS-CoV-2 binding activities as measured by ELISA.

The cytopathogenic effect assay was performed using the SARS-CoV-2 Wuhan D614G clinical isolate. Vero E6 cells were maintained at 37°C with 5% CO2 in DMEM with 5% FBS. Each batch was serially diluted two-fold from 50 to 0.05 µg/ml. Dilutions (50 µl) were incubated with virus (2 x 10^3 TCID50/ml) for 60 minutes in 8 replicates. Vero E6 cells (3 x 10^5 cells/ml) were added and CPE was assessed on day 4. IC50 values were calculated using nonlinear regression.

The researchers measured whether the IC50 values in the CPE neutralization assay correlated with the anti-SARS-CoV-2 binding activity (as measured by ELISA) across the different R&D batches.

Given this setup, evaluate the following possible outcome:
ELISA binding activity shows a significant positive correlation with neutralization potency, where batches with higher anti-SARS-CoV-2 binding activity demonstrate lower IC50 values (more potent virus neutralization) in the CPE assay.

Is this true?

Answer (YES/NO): YES